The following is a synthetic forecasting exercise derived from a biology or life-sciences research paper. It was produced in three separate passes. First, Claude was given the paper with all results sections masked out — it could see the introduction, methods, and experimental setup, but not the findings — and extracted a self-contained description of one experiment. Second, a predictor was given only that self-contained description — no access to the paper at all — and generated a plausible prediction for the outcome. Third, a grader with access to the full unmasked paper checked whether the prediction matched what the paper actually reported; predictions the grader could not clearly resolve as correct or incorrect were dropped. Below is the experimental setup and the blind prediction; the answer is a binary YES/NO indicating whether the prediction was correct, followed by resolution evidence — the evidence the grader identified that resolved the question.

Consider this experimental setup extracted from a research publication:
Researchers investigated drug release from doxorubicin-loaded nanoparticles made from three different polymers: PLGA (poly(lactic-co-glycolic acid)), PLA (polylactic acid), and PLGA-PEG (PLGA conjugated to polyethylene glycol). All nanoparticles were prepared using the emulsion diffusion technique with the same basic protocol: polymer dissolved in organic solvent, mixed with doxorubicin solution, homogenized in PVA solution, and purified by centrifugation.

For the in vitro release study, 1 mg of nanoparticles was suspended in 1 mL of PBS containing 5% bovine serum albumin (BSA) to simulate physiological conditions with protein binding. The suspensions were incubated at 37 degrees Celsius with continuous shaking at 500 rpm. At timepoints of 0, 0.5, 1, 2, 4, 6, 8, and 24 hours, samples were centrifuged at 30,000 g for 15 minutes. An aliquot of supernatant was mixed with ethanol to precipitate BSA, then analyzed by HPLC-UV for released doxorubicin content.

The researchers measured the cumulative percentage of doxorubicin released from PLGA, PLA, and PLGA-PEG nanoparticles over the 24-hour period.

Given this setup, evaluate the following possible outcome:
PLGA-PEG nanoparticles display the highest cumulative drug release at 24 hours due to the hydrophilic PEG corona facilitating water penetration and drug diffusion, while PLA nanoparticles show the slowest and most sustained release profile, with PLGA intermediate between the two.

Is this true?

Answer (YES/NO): NO